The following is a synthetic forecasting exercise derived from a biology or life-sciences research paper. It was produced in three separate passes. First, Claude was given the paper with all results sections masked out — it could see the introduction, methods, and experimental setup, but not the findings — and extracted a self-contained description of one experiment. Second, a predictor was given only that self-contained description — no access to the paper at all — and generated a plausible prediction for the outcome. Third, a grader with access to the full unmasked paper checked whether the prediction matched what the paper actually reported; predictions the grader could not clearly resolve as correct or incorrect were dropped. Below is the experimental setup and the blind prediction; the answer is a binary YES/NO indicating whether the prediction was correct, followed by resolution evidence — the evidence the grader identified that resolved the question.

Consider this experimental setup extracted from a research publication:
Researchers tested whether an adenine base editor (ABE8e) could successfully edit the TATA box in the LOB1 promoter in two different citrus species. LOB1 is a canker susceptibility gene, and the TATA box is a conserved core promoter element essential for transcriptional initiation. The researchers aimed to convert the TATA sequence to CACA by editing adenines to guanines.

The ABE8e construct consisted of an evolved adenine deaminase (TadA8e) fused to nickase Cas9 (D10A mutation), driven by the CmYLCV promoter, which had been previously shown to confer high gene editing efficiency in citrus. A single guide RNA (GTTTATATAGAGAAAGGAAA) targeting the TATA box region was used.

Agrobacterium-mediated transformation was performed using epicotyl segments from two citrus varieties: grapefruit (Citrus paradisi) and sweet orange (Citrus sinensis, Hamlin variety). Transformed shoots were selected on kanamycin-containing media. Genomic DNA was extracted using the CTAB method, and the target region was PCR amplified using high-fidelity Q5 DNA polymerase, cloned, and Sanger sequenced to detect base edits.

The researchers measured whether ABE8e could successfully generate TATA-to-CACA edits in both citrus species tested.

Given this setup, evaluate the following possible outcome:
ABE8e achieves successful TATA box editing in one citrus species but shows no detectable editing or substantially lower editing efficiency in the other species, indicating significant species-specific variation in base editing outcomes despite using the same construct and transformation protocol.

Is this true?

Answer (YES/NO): NO